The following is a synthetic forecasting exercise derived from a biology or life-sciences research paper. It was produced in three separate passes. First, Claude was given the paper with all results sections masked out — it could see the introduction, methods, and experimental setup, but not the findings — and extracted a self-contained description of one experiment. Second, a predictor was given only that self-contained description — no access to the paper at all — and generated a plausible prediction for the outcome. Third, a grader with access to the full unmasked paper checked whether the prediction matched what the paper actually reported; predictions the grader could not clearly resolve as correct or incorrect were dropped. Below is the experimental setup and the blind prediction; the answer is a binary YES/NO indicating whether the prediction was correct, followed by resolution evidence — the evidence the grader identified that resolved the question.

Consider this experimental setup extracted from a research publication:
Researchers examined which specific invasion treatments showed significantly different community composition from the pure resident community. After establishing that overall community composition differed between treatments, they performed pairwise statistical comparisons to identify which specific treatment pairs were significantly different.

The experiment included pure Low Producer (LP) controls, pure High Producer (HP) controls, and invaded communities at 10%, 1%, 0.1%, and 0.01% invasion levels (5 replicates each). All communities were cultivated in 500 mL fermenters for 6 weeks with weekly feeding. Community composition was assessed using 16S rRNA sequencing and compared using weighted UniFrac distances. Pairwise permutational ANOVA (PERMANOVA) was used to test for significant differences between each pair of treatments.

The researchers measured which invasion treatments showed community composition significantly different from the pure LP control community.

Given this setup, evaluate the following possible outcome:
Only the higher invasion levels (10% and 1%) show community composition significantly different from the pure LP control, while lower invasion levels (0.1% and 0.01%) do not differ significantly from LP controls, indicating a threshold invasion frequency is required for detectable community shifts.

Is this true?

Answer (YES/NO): NO